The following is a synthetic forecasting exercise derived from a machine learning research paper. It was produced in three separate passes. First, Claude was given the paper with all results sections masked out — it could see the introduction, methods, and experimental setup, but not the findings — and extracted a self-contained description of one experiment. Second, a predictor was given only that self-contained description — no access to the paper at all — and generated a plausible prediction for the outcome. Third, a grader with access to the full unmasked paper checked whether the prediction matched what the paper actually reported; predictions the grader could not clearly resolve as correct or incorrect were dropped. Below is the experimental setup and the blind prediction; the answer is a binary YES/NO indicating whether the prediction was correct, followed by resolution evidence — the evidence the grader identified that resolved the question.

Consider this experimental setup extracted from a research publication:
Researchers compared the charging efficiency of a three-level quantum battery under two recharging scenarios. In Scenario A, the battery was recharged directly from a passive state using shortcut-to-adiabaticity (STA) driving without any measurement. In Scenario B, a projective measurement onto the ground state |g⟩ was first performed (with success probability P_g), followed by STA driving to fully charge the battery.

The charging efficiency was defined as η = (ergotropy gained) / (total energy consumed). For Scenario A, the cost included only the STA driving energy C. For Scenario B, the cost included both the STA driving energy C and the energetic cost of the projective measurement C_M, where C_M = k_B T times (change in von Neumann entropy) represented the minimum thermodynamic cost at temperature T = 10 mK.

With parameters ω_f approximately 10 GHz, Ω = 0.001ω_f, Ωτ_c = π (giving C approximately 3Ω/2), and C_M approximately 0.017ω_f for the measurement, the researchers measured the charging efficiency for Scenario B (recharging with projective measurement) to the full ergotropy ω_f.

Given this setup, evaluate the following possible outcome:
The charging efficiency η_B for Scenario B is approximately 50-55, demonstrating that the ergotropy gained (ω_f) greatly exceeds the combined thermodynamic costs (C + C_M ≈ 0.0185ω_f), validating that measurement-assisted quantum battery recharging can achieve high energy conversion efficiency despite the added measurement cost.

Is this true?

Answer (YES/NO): NO